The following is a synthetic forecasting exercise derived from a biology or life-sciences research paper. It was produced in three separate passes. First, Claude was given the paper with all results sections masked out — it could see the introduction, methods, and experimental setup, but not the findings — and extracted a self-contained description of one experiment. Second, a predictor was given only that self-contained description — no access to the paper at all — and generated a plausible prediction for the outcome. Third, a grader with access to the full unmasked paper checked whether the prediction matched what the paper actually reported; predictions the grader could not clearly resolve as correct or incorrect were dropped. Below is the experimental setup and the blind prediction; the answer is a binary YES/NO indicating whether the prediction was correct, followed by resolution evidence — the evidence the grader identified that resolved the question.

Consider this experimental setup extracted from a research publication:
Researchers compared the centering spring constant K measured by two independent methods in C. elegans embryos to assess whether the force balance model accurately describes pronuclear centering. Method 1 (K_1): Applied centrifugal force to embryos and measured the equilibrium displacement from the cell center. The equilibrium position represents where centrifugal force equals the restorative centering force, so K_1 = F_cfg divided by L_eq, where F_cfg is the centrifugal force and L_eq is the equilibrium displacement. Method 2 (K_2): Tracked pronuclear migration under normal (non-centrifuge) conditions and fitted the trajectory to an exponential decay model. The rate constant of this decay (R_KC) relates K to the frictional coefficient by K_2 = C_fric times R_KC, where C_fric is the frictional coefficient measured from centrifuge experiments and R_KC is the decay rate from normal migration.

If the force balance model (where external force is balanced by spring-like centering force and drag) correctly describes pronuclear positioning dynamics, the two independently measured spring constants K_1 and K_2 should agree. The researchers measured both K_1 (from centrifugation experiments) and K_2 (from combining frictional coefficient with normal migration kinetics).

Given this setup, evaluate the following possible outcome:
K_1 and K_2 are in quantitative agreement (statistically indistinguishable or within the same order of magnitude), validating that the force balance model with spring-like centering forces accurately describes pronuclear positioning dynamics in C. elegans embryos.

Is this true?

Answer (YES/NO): YES